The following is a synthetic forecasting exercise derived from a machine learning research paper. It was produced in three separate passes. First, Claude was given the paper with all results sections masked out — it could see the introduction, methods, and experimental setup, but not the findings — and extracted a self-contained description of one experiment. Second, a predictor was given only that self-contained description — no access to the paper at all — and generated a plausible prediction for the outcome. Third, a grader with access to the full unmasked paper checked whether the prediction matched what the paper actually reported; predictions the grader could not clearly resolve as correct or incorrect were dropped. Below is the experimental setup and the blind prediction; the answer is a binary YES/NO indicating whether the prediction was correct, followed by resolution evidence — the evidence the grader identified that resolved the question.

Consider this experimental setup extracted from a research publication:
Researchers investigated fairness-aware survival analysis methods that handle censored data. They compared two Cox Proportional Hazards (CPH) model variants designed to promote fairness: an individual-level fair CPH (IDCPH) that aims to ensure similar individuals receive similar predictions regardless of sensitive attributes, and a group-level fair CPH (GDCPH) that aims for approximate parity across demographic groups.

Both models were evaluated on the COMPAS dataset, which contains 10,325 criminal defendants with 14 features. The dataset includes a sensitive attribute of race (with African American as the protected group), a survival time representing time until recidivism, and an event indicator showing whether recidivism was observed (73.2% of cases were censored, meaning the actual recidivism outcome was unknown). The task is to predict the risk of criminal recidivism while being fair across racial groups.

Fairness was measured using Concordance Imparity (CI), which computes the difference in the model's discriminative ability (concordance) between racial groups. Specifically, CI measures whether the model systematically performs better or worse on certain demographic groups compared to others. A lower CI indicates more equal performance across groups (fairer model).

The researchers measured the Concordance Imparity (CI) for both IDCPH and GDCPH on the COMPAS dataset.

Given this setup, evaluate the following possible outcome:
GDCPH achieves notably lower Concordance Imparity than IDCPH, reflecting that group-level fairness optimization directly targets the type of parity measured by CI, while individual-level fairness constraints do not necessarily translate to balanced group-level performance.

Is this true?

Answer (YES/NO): YES